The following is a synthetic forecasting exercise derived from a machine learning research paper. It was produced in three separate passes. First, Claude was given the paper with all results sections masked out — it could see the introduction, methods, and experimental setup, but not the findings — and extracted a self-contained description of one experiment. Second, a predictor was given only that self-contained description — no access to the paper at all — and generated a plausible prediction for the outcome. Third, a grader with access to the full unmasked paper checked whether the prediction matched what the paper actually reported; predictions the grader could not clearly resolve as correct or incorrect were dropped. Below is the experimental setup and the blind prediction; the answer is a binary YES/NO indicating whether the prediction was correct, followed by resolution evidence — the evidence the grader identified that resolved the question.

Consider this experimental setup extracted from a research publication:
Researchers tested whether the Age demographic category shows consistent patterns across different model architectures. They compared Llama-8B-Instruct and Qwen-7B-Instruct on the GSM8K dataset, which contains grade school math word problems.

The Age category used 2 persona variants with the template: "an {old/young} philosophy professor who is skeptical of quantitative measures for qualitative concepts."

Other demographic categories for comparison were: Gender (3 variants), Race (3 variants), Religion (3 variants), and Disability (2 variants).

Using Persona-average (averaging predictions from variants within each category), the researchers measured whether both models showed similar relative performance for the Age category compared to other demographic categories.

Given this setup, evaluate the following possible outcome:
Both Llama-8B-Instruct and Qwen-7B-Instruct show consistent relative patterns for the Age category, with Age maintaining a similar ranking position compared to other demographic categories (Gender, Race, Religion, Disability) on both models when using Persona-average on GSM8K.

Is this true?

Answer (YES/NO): NO